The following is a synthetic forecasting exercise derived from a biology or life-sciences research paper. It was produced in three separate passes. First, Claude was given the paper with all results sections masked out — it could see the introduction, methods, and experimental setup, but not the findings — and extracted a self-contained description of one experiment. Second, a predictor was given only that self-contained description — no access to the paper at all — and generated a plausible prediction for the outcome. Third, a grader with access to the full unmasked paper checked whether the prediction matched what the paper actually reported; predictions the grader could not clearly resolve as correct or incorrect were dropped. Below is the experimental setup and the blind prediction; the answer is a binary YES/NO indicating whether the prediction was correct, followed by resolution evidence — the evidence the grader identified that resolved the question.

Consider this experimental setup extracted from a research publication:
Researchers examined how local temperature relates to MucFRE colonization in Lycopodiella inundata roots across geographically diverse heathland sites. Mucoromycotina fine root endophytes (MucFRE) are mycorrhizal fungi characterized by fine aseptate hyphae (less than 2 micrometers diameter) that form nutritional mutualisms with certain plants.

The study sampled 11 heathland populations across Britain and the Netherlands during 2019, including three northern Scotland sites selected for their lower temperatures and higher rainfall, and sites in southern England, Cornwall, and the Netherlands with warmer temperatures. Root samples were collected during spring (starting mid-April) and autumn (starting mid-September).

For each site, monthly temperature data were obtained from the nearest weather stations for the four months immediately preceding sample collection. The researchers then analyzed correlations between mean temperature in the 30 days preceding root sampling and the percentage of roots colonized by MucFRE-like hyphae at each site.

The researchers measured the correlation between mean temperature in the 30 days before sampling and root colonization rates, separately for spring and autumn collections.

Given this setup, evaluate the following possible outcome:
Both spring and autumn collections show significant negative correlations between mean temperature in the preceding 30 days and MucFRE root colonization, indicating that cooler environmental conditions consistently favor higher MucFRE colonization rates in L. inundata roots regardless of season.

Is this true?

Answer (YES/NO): YES